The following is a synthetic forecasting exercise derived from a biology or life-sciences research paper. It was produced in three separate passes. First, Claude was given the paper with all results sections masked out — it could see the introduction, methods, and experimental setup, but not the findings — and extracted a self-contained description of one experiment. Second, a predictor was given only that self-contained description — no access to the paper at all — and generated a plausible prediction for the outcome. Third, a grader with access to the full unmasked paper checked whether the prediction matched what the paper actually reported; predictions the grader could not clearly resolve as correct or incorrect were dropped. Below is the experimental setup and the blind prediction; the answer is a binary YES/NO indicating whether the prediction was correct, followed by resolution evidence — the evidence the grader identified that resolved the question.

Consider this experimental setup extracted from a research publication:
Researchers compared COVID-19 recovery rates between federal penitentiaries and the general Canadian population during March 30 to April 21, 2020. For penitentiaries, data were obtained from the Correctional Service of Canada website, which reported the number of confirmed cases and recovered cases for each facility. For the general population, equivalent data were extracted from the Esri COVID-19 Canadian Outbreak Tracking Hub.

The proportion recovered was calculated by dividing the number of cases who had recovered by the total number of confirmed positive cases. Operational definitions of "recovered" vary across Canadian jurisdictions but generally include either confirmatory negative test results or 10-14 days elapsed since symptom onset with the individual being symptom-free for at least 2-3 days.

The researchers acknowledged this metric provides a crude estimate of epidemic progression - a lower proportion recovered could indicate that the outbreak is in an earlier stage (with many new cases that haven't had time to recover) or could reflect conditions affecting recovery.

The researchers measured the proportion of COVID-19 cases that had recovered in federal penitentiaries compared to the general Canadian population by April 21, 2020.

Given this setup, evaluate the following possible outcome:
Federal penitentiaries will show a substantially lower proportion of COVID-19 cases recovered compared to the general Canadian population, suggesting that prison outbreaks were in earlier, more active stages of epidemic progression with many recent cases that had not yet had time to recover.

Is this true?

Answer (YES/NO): YES